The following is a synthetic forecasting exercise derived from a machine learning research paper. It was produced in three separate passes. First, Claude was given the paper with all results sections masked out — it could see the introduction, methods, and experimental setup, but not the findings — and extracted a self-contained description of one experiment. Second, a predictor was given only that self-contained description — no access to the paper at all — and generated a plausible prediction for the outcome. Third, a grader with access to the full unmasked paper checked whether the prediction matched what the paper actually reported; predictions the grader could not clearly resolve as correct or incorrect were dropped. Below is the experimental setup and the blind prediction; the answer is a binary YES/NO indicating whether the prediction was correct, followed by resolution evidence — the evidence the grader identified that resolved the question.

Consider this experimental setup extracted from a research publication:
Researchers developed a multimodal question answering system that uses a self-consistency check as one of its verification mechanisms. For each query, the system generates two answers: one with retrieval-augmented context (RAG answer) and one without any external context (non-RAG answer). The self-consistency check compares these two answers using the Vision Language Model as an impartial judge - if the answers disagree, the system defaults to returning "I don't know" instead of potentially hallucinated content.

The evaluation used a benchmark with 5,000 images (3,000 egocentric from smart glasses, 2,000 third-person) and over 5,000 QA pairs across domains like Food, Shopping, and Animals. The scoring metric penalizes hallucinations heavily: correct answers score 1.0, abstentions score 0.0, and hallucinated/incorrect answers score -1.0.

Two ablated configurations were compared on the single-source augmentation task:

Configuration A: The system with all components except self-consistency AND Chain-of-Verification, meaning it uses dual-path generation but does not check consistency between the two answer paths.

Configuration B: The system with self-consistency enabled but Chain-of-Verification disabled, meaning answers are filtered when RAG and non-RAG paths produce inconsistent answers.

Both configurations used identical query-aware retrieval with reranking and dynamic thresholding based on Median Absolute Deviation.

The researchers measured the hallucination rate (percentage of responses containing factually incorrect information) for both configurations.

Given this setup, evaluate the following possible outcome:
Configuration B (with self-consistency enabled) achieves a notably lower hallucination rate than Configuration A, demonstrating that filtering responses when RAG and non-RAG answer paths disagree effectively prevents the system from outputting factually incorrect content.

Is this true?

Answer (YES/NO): YES